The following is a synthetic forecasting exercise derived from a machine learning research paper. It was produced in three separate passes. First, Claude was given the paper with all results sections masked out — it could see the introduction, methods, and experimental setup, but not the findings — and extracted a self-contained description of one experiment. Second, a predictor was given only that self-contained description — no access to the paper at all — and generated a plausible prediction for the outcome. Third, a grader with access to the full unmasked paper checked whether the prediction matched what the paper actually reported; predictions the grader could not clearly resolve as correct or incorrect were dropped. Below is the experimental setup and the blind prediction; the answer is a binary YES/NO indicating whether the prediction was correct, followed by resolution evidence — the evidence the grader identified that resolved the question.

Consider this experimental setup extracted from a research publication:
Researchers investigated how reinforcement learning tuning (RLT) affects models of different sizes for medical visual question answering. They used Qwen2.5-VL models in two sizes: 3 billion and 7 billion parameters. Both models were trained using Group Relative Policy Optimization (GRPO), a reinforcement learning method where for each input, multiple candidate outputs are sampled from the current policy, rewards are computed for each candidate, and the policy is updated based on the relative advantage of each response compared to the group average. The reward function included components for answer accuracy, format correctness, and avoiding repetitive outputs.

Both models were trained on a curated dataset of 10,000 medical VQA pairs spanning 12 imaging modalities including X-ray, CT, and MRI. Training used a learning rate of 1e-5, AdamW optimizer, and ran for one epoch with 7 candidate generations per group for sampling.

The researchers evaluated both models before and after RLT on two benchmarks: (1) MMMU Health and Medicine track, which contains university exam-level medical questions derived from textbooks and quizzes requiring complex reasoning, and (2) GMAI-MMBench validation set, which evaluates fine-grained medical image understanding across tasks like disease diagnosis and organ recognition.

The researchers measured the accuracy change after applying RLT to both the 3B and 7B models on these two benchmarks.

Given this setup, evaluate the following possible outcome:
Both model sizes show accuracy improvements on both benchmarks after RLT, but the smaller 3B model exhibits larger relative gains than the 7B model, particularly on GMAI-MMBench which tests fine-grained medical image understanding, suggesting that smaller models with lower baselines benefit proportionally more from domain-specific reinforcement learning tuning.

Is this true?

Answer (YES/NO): NO